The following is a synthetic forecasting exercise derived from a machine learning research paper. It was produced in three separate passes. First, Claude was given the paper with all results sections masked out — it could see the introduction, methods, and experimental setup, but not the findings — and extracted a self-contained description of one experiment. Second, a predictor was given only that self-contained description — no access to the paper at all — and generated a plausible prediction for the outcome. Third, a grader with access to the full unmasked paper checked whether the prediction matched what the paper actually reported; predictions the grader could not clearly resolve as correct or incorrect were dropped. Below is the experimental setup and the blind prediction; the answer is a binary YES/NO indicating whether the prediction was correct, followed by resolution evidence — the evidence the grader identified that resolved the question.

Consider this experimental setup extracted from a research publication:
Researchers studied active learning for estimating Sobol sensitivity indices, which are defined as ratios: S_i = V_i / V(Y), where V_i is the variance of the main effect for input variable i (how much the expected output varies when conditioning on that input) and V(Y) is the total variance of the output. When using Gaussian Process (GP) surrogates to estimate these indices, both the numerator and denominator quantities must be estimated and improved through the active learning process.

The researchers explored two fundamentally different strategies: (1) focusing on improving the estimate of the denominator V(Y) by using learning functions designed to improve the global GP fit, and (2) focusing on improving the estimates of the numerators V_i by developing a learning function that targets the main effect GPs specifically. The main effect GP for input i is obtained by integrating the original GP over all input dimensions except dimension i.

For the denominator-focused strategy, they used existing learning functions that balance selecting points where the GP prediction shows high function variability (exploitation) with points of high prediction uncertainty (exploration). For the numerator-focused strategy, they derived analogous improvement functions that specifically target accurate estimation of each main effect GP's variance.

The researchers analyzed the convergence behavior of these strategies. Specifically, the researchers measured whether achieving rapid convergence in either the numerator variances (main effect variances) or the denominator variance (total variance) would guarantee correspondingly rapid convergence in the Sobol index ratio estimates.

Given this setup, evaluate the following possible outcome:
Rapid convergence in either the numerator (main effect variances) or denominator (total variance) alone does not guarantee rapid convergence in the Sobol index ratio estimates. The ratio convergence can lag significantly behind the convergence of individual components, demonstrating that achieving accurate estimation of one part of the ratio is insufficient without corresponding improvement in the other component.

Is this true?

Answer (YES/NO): YES